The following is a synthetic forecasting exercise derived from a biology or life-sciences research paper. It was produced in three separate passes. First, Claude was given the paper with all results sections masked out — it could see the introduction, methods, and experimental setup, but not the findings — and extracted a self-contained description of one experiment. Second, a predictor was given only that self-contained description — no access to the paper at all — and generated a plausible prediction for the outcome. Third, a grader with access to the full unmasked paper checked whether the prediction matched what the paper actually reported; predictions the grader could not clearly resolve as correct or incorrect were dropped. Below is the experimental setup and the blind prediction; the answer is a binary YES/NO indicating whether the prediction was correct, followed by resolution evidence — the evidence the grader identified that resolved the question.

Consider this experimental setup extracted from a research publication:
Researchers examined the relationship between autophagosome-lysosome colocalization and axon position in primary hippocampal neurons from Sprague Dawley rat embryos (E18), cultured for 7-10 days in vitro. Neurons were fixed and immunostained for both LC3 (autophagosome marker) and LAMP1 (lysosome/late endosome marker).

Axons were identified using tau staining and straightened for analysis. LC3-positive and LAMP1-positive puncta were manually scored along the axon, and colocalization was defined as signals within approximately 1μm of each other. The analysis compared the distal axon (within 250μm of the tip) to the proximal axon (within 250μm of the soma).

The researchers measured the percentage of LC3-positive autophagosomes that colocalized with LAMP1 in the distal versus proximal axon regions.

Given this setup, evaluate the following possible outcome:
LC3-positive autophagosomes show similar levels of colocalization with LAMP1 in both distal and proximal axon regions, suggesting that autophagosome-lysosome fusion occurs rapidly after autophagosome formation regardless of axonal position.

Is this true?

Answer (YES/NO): NO